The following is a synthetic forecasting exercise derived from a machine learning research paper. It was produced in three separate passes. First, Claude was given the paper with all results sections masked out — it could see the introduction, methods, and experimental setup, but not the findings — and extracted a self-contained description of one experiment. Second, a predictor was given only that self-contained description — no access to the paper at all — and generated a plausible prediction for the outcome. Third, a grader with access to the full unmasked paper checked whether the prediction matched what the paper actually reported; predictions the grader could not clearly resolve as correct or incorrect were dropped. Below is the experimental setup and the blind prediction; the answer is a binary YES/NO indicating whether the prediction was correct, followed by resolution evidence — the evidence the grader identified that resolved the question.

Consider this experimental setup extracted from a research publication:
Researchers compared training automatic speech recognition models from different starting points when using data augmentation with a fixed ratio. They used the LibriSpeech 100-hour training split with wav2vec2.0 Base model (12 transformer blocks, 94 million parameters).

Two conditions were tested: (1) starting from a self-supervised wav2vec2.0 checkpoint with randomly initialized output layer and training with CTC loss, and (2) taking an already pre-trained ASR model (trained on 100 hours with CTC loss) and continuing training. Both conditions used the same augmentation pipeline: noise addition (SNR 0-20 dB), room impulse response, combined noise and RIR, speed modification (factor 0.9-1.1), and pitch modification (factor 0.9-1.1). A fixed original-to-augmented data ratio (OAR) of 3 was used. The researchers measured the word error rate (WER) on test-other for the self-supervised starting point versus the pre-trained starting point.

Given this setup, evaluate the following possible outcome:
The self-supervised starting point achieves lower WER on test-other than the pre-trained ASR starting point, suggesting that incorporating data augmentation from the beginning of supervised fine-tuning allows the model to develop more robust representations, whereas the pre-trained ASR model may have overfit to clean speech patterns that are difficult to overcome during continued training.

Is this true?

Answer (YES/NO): NO